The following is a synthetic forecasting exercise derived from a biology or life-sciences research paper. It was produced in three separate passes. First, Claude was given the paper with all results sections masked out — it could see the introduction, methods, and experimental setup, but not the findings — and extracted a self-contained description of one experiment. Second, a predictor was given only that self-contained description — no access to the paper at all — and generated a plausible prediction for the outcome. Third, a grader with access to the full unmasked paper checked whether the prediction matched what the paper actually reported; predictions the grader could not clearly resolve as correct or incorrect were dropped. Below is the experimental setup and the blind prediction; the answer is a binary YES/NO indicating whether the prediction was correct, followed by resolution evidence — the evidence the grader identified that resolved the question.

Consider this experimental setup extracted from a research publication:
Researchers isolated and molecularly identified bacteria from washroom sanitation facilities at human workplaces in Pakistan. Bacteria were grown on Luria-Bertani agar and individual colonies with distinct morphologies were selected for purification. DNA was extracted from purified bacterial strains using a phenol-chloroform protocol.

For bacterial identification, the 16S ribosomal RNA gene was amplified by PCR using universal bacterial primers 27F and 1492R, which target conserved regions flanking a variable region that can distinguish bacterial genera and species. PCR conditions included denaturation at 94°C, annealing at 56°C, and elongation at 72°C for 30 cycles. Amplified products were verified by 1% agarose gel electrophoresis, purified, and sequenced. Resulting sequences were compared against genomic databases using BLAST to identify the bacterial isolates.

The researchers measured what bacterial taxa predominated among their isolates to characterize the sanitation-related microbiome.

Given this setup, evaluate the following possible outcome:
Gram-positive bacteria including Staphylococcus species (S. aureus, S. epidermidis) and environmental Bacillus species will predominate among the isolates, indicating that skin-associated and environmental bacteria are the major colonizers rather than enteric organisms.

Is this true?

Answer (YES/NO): NO